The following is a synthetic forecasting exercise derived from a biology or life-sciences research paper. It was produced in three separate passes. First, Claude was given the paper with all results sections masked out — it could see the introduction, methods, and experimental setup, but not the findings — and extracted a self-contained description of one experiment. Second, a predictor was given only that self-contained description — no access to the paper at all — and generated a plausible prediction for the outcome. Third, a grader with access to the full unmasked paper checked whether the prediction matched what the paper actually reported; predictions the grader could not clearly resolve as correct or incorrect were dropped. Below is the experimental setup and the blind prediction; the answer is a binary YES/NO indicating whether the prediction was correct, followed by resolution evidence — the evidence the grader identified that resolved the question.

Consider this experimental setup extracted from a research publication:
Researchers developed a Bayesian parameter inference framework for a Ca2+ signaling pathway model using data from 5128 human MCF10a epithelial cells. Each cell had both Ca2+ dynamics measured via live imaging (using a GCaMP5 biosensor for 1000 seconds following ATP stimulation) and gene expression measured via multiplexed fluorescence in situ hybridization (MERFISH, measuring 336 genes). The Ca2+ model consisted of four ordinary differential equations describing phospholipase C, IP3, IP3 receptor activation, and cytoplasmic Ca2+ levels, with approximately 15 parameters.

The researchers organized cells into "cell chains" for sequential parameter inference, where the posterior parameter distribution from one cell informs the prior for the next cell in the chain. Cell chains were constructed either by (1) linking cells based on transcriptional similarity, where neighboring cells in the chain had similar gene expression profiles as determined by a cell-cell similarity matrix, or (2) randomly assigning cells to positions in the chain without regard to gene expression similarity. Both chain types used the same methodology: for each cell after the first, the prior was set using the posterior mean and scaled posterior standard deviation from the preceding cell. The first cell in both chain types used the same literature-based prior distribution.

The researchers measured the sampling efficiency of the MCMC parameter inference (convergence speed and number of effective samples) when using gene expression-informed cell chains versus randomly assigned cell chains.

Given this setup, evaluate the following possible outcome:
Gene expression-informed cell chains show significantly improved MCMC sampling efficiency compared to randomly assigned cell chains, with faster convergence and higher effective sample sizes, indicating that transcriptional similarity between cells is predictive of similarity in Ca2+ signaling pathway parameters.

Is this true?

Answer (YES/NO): NO